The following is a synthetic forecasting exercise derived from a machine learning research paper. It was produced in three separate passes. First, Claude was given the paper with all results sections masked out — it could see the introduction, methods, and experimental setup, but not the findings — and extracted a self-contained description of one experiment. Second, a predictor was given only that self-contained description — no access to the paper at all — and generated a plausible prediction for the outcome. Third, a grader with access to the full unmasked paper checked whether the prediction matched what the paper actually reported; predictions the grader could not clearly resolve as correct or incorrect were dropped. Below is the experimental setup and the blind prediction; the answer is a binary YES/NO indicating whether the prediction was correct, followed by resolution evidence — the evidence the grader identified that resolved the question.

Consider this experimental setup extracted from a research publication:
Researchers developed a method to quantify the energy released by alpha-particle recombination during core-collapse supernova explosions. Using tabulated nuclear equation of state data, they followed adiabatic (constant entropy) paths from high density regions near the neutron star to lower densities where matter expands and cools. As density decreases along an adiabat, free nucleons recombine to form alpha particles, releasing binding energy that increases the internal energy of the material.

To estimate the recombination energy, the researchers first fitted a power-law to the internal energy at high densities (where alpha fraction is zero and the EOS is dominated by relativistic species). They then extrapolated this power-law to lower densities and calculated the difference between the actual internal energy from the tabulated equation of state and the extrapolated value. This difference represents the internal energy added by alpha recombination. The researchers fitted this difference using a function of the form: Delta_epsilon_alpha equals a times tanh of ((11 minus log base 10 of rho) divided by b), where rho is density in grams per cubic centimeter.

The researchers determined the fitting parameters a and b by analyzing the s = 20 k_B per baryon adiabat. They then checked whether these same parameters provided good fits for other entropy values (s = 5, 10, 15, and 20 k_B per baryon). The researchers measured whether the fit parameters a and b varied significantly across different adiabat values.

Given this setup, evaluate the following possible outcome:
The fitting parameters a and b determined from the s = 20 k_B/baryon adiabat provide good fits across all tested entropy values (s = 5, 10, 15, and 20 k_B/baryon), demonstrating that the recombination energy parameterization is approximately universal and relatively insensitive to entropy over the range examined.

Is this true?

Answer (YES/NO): YES